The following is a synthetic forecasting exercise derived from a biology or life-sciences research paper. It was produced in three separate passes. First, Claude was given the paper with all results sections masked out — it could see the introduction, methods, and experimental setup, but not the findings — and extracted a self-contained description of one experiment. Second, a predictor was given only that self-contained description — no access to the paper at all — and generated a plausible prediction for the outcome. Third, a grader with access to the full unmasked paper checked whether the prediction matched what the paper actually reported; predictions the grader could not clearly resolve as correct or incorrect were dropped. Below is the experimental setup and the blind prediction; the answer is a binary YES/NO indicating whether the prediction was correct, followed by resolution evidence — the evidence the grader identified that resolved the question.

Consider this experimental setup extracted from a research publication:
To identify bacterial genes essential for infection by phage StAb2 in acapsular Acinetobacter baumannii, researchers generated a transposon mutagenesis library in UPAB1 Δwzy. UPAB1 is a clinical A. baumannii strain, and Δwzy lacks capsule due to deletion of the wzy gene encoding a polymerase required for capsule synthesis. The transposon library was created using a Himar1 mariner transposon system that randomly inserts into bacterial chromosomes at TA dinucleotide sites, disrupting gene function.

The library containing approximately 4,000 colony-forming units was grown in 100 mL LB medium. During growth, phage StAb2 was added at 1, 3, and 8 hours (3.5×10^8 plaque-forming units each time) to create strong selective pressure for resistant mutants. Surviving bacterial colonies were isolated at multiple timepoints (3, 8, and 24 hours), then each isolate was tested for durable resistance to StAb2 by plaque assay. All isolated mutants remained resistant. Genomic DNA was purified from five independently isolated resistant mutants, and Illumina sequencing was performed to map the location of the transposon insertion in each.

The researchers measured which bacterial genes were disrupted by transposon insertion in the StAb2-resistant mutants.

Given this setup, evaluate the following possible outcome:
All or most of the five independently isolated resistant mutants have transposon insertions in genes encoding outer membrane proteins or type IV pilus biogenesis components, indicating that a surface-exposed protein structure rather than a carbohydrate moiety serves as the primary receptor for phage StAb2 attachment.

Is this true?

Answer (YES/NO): YES